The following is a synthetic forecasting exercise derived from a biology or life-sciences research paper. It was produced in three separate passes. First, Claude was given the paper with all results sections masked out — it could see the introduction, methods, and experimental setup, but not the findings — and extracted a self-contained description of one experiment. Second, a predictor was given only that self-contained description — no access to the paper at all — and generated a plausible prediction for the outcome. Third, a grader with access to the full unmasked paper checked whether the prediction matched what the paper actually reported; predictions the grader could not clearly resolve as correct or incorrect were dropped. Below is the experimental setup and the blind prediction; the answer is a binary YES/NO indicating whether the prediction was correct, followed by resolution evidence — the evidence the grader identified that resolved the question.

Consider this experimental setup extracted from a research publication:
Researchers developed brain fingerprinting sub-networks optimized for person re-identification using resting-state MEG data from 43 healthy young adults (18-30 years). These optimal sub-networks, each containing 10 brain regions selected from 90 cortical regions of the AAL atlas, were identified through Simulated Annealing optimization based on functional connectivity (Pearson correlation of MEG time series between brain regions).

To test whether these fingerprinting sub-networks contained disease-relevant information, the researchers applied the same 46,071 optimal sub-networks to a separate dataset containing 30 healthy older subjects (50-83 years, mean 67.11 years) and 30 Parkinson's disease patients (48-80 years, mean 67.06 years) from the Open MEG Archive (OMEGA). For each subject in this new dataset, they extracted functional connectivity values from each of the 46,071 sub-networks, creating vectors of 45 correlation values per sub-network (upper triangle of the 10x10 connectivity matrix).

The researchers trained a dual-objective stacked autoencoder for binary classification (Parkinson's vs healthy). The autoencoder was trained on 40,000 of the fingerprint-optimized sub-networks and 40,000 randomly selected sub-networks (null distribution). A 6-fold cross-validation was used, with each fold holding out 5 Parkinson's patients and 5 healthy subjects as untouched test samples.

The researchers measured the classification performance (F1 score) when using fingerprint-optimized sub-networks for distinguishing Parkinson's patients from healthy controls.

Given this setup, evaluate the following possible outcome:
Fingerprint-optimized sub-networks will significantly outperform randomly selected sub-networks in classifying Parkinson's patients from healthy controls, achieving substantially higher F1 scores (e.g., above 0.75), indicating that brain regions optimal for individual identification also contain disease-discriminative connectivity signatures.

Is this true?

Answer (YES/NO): NO